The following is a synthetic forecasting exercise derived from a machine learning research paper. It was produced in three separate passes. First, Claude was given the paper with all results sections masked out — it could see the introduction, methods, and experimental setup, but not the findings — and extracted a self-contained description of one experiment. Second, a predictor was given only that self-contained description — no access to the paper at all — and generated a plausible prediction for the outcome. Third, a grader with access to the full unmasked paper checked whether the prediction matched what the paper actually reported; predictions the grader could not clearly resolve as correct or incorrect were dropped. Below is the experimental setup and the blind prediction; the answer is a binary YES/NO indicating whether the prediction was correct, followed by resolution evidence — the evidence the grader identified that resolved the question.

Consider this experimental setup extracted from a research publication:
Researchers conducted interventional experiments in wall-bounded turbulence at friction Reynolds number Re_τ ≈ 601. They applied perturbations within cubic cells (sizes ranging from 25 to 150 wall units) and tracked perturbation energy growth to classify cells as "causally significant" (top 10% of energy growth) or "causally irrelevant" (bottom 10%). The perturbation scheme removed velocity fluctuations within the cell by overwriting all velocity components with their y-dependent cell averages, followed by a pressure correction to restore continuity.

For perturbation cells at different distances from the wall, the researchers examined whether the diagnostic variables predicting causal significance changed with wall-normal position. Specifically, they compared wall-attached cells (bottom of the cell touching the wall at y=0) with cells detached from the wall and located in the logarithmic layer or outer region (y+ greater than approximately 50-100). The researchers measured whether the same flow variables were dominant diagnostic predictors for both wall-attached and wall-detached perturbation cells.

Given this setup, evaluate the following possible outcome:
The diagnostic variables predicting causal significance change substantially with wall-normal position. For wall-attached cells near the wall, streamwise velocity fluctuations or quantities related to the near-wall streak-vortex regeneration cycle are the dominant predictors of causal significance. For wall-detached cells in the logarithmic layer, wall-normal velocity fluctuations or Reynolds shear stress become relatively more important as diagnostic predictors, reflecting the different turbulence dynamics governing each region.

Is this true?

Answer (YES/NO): NO